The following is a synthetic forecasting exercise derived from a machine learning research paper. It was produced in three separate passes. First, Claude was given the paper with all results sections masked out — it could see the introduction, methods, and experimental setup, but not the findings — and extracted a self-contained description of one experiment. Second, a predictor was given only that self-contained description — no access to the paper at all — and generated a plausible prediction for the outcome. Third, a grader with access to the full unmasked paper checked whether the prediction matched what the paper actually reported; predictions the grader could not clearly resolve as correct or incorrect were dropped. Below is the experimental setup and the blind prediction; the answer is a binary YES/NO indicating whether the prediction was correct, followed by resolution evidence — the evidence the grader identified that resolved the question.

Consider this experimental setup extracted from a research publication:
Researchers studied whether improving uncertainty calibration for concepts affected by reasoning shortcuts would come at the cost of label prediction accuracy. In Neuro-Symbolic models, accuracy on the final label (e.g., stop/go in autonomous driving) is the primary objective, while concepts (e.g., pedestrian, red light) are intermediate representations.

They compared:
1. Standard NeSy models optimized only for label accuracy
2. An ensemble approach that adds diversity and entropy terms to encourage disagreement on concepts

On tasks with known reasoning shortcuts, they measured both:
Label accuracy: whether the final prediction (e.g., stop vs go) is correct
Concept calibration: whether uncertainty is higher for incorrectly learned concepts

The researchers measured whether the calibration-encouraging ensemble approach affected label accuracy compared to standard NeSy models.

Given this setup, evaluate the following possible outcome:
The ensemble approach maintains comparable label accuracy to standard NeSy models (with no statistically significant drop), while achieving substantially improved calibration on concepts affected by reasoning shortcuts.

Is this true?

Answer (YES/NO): YES